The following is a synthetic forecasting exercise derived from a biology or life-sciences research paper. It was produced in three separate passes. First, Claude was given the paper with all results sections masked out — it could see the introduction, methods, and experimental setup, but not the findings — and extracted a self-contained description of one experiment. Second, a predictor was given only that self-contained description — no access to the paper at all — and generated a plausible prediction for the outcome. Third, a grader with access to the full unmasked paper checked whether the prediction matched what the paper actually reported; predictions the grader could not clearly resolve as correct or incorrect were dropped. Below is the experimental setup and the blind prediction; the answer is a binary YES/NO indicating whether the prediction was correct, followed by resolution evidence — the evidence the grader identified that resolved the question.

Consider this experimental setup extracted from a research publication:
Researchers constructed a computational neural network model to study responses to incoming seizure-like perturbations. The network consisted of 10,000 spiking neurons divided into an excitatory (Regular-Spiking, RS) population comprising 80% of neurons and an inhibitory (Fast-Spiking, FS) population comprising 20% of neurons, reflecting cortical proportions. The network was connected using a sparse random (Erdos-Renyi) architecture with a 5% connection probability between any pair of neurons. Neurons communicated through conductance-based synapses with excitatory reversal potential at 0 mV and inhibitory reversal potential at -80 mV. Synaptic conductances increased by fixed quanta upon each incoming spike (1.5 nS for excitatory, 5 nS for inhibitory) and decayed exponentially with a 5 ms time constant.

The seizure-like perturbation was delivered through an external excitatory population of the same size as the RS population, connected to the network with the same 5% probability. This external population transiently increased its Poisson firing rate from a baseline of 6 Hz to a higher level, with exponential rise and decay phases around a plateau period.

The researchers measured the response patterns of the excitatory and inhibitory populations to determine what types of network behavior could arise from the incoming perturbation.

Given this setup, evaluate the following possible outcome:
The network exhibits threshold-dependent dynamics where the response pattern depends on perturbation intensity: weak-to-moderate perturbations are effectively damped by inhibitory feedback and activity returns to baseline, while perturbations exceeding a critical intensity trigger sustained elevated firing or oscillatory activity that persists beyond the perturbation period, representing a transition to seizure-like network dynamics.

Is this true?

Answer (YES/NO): NO